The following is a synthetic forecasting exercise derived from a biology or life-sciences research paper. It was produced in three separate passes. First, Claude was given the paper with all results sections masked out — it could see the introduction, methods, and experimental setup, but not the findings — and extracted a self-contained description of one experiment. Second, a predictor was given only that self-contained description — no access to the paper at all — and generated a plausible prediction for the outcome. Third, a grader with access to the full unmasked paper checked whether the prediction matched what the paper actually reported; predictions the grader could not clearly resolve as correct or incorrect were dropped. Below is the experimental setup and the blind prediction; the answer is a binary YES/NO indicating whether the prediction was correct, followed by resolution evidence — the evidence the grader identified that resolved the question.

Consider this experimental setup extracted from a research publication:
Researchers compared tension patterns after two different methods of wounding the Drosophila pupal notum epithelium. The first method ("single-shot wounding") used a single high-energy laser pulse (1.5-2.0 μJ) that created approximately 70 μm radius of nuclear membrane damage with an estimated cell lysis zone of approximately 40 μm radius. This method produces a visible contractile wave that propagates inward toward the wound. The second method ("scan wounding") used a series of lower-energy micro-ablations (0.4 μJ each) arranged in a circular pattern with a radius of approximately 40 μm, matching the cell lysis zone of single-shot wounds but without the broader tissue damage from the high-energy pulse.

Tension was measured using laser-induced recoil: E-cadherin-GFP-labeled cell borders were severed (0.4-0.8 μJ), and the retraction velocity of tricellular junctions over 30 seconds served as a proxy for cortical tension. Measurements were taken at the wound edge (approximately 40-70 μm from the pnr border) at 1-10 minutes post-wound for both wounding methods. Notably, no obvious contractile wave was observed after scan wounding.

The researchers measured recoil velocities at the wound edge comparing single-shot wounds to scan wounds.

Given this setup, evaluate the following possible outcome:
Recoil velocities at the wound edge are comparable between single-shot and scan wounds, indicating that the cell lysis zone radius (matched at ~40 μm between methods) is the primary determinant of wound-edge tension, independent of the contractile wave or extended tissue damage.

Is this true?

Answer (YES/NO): NO